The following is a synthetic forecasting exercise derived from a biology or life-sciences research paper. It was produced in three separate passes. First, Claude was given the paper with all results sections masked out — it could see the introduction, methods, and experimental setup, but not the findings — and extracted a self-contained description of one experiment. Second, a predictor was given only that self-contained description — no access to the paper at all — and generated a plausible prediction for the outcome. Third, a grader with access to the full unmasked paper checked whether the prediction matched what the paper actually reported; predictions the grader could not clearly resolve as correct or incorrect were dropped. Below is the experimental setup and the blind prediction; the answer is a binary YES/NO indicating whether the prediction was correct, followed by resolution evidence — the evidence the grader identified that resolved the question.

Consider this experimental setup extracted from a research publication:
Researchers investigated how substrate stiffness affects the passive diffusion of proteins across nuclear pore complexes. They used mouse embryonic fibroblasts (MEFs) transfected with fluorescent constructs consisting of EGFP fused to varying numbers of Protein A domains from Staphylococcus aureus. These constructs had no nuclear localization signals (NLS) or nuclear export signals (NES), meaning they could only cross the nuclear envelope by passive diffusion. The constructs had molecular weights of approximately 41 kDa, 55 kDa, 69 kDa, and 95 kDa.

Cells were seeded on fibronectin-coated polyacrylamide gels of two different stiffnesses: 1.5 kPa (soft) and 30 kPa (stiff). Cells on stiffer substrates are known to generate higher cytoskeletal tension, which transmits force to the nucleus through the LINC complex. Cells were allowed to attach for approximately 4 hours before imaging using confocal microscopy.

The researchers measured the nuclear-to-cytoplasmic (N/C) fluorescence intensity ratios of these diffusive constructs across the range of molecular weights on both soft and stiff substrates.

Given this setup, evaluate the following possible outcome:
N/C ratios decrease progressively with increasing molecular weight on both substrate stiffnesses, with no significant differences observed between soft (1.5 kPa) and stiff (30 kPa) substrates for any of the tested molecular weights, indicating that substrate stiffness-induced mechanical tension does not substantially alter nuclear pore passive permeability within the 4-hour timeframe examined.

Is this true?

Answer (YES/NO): NO